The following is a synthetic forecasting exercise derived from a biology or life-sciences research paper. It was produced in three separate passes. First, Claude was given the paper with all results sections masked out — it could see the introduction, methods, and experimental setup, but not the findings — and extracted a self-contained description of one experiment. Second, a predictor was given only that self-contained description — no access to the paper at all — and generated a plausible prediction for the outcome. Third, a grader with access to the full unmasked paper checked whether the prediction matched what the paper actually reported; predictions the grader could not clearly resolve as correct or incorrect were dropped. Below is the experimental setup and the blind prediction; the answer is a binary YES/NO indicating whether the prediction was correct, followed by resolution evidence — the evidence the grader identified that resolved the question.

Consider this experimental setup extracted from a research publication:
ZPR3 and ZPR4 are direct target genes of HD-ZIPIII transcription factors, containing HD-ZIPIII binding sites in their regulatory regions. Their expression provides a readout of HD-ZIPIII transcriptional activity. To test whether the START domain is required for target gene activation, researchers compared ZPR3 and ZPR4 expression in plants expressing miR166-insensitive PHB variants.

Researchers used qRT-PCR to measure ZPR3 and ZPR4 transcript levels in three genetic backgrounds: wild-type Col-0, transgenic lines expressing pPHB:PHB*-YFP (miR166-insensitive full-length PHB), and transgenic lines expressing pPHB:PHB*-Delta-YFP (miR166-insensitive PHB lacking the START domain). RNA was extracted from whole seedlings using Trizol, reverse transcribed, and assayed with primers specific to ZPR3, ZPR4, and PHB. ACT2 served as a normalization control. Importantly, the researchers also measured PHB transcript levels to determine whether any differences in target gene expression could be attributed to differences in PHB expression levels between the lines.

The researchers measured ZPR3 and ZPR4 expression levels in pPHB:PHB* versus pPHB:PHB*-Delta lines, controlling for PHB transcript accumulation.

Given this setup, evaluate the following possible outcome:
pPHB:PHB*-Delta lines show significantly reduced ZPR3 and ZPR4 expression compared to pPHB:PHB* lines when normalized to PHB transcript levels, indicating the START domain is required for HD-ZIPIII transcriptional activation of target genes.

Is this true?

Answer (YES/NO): YES